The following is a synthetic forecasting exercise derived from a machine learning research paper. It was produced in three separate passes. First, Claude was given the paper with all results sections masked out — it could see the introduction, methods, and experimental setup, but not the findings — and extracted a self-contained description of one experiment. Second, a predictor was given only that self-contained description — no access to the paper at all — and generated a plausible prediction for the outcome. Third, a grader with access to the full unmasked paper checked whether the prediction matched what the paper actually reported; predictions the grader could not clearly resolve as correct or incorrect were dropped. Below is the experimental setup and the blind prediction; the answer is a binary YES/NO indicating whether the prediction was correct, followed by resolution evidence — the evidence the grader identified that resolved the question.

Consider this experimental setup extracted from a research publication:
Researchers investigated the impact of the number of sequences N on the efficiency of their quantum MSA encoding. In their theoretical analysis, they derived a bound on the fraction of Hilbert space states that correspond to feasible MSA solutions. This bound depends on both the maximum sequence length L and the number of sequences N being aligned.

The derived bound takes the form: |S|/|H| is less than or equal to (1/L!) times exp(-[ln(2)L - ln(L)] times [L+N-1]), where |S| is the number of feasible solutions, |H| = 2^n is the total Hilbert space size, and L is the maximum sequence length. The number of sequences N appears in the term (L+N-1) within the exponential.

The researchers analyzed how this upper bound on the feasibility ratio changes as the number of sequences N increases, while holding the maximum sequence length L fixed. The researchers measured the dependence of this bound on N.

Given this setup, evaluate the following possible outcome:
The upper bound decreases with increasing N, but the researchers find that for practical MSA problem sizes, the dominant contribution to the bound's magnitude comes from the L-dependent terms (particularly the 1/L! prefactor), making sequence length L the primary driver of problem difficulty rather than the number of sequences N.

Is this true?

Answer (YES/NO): NO